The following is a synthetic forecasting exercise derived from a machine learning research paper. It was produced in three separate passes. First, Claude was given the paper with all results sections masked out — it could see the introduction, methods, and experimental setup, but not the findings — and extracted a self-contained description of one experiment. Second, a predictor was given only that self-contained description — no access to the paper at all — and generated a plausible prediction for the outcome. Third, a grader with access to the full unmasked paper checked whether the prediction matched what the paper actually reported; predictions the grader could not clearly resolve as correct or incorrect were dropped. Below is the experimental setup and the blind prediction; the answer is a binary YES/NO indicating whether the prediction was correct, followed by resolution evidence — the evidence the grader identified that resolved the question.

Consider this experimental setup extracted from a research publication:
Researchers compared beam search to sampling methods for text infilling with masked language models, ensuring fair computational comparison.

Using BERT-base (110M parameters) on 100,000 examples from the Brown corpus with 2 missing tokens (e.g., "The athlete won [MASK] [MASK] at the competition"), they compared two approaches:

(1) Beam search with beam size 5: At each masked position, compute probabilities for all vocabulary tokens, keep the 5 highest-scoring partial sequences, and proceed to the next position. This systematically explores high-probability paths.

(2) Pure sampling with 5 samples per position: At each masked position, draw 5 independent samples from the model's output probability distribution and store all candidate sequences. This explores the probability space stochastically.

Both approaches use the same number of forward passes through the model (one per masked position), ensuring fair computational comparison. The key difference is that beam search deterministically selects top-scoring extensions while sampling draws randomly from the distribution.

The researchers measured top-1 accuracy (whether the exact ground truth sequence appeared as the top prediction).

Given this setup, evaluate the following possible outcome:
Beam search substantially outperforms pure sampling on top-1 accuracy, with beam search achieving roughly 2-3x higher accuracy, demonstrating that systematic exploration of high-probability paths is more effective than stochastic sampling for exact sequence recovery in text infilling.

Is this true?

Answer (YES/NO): NO